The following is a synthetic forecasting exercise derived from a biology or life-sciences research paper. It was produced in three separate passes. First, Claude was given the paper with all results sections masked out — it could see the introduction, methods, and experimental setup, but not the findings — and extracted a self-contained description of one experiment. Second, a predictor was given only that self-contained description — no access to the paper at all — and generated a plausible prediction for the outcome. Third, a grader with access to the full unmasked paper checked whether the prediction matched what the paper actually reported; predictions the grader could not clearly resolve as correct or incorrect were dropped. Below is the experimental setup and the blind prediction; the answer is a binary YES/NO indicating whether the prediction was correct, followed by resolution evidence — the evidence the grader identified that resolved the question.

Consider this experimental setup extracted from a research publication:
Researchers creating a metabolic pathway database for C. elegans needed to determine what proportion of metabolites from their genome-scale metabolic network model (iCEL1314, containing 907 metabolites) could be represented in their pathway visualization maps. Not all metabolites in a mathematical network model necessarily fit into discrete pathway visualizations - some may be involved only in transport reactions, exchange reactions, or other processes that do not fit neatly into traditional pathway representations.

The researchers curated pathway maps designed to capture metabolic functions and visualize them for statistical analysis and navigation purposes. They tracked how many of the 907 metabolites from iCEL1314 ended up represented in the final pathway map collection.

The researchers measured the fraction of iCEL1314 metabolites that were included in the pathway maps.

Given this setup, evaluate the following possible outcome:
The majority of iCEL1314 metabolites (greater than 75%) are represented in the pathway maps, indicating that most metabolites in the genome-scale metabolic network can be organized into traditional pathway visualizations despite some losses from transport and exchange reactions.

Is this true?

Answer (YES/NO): YES